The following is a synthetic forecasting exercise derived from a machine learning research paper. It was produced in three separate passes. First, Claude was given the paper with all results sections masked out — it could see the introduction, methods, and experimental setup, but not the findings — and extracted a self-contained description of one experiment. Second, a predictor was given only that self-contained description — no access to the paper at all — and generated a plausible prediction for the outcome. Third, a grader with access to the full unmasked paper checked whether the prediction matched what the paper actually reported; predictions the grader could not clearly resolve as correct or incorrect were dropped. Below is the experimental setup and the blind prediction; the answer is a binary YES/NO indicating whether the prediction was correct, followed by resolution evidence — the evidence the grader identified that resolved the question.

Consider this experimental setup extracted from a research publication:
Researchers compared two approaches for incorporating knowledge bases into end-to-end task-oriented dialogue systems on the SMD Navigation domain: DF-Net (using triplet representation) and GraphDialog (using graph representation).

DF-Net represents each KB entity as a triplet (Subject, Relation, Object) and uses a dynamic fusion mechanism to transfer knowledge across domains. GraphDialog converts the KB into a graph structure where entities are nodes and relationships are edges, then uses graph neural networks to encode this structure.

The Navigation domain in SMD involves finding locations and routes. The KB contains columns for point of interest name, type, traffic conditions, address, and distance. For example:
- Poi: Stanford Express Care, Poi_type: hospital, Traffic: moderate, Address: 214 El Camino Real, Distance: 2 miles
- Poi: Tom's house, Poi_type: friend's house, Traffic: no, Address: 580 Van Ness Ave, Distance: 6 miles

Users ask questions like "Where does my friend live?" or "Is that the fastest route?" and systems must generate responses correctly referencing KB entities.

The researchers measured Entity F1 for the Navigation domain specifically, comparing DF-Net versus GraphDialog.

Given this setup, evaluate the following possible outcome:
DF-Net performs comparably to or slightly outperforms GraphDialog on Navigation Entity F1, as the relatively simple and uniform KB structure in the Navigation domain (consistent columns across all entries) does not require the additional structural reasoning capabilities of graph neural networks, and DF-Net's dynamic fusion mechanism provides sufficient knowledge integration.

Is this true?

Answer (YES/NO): YES